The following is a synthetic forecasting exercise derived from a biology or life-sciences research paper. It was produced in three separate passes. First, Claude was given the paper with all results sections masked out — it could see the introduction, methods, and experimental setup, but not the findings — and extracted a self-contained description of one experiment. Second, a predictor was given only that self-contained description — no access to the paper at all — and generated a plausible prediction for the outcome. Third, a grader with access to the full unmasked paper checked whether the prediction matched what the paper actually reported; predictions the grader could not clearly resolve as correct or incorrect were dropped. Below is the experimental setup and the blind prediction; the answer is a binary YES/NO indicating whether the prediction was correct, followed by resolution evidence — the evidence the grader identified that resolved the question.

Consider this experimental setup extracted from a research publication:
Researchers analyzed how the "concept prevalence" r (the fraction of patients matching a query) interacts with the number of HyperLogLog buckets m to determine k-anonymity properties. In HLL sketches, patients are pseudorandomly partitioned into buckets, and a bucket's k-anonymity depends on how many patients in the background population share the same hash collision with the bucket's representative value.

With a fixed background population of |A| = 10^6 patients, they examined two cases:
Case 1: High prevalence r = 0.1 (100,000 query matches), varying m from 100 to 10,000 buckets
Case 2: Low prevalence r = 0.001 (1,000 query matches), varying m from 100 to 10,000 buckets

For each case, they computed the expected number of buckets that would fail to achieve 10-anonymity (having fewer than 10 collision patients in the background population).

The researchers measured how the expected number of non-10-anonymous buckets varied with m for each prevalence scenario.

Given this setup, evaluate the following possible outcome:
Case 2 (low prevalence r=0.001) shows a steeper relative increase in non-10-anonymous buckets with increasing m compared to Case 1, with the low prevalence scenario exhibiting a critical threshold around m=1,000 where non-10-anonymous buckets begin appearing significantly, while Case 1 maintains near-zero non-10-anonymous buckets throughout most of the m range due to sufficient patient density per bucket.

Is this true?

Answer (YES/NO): NO